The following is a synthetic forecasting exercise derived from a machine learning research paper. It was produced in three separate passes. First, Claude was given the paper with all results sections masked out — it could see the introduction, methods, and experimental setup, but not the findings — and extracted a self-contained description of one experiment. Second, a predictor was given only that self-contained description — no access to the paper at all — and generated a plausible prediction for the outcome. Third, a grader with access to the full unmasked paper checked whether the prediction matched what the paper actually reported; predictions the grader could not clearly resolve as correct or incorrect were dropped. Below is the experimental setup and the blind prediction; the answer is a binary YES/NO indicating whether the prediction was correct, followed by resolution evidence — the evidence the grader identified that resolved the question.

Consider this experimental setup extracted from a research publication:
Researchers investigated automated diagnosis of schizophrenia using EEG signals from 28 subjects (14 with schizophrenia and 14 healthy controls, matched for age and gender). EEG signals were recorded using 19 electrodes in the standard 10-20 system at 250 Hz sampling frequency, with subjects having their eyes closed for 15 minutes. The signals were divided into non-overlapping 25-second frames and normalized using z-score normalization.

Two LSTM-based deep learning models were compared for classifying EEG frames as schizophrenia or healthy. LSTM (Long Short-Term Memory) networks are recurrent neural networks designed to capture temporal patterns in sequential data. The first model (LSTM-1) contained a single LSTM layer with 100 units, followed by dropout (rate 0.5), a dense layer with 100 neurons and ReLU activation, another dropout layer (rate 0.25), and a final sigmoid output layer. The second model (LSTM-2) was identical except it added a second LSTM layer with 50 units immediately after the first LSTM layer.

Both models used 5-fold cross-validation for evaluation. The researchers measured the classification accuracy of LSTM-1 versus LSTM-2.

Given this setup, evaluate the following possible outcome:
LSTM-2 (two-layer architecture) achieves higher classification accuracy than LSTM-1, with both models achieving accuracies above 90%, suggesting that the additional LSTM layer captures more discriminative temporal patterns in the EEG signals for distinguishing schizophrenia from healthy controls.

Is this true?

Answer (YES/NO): NO